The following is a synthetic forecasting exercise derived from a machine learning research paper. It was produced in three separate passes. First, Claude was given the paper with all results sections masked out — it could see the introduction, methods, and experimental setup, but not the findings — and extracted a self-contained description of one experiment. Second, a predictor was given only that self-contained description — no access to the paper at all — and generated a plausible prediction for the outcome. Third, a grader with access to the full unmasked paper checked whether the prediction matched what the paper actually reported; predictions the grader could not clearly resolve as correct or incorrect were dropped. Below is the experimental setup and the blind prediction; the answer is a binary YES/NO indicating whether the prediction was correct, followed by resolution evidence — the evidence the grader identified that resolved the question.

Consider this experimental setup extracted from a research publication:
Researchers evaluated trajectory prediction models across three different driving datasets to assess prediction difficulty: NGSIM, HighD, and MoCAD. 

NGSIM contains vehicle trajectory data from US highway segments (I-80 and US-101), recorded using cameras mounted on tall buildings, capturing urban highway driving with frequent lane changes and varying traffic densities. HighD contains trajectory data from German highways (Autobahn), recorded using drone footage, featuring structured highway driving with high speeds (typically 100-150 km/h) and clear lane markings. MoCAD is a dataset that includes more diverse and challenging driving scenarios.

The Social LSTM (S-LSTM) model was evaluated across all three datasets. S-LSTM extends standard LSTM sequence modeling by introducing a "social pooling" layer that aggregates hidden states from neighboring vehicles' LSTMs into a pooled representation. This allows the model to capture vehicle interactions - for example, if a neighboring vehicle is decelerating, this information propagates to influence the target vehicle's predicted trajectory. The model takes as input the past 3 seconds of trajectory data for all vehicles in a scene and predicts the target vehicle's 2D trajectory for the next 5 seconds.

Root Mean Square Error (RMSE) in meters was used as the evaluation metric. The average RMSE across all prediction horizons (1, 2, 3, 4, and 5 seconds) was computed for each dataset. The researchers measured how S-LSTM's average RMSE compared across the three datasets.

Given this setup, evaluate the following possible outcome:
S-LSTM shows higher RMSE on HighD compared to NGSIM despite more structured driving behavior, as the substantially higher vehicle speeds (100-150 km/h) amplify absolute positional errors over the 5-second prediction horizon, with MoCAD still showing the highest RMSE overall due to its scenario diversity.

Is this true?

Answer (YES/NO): NO